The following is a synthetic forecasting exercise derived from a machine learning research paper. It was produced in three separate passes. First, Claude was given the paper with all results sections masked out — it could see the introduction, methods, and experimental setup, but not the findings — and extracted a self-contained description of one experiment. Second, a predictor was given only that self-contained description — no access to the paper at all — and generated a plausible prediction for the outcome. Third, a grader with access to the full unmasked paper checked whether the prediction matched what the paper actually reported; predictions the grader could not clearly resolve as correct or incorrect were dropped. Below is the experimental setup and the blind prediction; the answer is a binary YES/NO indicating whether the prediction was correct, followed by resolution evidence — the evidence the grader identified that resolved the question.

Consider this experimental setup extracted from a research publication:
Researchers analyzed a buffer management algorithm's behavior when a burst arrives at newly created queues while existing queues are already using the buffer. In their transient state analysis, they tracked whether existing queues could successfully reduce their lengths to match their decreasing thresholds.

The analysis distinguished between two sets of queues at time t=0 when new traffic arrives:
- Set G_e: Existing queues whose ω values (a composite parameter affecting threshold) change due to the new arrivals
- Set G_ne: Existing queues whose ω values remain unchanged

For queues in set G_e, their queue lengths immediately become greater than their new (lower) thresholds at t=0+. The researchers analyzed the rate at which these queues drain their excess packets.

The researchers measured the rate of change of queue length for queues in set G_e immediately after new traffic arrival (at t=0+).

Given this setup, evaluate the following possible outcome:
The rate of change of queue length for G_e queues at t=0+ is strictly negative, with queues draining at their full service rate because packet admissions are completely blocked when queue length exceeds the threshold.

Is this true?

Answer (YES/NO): YES